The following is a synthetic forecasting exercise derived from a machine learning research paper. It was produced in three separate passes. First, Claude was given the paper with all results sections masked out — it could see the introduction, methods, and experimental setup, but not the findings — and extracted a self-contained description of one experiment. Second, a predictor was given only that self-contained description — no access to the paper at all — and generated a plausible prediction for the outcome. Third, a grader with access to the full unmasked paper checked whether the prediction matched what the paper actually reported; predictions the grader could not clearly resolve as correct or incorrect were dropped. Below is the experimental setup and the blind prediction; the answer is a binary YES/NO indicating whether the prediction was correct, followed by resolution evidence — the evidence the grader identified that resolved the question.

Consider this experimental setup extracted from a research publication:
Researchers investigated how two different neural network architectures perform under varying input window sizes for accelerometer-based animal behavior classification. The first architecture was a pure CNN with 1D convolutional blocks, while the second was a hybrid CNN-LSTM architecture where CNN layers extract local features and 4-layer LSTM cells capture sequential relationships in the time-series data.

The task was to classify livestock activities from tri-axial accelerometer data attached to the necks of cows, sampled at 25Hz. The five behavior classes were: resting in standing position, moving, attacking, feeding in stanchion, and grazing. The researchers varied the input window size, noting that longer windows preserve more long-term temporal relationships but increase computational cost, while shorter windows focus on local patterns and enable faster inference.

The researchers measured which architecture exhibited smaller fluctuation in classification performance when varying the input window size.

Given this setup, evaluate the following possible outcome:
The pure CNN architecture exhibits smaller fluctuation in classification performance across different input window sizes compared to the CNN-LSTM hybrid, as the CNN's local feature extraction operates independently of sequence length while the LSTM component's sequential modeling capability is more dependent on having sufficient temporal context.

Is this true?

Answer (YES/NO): NO